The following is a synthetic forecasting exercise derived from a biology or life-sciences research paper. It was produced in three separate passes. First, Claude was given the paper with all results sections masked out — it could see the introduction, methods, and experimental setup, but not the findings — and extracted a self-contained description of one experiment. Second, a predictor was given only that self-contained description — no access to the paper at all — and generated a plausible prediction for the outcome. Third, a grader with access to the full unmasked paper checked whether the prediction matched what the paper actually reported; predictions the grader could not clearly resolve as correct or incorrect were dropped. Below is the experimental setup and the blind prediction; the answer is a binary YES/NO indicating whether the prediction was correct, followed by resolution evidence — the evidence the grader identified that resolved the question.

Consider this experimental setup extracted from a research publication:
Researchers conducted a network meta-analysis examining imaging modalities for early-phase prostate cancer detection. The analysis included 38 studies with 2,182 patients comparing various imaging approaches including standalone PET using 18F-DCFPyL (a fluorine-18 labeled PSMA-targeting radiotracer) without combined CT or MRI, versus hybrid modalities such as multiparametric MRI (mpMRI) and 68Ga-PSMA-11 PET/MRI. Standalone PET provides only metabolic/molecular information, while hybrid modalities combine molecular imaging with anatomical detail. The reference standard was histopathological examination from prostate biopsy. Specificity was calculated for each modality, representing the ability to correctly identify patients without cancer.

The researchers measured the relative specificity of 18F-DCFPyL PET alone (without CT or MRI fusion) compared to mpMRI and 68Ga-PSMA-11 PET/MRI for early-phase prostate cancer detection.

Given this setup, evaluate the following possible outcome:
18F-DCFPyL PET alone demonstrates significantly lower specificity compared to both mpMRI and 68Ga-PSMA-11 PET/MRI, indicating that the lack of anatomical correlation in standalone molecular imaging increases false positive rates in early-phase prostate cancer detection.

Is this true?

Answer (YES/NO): YES